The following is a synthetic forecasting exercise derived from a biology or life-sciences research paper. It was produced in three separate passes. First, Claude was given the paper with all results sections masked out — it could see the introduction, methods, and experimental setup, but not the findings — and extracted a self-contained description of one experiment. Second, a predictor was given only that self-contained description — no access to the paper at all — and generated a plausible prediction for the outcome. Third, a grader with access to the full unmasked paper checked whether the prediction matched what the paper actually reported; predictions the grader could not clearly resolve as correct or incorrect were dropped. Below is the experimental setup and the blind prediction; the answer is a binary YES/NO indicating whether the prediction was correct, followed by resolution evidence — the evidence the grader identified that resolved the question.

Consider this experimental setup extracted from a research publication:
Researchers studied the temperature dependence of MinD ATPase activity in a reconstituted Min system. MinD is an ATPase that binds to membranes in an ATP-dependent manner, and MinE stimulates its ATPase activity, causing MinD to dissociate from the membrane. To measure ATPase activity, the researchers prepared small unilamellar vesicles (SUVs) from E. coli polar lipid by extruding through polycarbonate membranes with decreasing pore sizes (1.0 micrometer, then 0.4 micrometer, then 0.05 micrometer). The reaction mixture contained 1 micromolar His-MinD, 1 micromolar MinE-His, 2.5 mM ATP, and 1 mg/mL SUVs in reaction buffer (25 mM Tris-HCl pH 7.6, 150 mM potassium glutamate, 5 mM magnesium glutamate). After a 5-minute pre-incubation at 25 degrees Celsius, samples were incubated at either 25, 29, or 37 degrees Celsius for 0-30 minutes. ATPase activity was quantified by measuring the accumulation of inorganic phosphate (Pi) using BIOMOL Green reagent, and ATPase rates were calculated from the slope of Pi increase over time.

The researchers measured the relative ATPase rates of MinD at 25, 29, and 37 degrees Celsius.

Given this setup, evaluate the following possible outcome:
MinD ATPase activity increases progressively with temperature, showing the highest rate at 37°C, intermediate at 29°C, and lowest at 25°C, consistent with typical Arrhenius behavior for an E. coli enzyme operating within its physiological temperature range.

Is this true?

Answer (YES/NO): YES